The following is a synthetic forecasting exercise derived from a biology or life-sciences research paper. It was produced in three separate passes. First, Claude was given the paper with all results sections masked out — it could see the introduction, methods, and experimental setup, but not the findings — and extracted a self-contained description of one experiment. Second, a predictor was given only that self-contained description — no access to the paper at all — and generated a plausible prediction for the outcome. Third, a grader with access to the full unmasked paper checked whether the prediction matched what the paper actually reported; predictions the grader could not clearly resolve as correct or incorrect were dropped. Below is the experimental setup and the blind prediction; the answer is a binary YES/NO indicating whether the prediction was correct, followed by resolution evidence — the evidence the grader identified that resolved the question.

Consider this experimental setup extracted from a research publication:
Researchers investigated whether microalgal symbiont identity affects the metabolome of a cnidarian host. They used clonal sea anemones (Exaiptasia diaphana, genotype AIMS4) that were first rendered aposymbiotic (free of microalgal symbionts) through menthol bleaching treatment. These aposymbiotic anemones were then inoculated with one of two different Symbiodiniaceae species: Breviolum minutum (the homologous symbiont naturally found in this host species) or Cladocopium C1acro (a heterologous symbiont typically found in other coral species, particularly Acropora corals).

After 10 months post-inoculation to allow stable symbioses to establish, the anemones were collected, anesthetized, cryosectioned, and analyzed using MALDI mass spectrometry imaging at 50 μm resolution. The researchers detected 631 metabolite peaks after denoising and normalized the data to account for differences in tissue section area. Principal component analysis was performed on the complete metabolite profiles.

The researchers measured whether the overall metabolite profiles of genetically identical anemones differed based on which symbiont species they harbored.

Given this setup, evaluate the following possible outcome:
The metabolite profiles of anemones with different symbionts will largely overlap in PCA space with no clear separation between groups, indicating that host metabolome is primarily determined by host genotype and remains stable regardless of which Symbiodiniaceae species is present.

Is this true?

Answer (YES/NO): NO